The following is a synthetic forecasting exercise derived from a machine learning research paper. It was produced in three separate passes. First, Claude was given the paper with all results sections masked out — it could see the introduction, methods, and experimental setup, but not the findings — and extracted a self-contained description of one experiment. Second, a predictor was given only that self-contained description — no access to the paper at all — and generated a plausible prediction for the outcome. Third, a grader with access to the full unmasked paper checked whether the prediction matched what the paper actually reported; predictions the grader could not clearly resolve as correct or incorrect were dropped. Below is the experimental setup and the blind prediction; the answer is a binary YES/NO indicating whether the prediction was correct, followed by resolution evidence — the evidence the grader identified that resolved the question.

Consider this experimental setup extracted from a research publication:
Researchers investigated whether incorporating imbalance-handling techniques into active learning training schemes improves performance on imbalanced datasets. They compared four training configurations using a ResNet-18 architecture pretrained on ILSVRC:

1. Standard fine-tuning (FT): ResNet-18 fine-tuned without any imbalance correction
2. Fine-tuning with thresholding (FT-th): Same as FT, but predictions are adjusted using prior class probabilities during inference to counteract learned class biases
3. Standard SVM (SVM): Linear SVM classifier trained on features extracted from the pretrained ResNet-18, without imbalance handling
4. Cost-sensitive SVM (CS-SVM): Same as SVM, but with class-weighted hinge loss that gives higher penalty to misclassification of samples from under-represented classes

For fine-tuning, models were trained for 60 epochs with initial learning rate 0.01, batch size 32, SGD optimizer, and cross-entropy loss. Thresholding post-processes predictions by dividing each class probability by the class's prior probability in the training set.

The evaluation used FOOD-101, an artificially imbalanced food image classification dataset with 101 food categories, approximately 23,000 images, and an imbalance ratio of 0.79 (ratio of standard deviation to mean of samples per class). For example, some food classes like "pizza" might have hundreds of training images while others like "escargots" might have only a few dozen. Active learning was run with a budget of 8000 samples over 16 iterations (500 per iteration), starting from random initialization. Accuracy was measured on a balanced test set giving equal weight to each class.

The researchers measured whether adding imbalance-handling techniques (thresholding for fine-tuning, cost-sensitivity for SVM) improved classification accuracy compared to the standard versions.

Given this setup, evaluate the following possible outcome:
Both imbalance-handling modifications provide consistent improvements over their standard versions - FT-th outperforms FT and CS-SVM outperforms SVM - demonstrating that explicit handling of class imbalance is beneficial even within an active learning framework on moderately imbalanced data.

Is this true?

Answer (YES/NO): YES